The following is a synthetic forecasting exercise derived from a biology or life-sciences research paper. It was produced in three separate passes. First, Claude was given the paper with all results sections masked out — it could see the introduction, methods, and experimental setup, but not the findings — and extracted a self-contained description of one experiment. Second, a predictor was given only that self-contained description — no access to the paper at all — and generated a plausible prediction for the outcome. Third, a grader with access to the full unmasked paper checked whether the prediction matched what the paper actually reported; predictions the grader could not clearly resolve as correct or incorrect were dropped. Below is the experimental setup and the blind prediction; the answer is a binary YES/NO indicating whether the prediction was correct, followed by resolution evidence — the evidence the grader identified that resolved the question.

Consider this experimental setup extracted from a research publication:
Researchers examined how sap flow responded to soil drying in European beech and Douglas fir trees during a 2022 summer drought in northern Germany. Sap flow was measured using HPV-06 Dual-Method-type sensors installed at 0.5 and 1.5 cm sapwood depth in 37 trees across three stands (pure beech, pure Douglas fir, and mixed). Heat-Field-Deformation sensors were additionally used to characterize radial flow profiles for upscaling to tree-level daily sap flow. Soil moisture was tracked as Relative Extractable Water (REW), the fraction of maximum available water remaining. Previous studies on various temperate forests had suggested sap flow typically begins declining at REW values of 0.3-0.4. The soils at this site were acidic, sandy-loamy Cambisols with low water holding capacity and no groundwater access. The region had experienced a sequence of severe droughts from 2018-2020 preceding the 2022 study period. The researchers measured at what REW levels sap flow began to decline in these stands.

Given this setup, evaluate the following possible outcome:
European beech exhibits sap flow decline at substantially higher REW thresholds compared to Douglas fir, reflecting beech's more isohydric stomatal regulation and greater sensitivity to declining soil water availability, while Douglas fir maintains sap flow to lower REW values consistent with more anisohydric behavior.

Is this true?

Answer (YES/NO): NO